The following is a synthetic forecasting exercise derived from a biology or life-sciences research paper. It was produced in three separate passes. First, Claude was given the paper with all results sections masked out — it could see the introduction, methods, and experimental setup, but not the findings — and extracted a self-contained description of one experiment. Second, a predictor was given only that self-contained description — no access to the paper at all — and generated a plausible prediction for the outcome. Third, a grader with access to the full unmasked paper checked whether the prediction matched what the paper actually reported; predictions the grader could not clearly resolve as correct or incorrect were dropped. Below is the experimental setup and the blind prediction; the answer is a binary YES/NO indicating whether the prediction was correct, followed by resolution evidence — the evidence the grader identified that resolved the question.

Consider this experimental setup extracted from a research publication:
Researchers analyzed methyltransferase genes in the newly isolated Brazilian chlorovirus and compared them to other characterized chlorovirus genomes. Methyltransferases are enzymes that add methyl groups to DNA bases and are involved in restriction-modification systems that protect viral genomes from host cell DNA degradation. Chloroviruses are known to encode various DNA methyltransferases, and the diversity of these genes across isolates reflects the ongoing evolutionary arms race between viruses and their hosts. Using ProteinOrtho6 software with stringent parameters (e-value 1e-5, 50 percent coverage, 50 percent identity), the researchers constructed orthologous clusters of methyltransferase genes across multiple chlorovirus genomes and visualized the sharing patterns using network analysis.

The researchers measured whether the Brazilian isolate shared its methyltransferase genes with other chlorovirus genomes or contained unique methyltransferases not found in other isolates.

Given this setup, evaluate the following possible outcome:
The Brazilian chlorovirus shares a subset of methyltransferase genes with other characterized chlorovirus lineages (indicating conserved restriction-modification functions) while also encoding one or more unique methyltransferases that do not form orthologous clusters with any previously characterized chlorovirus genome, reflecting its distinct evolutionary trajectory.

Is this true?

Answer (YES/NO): YES